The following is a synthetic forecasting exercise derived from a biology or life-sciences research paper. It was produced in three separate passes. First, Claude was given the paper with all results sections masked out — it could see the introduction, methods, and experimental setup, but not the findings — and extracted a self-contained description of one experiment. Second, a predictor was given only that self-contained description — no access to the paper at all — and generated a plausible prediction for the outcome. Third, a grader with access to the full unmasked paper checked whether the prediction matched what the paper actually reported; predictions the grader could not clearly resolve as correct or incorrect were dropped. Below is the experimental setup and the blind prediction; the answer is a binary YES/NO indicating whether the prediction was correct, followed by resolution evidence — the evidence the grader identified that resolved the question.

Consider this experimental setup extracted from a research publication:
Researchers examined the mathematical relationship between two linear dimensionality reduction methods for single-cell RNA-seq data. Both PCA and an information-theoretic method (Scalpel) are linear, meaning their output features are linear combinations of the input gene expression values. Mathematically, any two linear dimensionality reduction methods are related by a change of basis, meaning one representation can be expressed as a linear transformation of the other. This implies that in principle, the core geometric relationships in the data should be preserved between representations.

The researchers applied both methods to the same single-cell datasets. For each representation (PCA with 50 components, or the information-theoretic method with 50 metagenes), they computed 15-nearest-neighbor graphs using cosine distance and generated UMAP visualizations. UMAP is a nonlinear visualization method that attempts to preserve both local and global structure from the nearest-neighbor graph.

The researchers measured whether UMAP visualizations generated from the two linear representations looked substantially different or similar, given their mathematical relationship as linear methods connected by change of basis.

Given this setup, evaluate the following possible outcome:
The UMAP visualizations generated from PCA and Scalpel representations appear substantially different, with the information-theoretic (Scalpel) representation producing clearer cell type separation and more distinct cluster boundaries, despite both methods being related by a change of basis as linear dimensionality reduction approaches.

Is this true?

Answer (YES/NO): YES